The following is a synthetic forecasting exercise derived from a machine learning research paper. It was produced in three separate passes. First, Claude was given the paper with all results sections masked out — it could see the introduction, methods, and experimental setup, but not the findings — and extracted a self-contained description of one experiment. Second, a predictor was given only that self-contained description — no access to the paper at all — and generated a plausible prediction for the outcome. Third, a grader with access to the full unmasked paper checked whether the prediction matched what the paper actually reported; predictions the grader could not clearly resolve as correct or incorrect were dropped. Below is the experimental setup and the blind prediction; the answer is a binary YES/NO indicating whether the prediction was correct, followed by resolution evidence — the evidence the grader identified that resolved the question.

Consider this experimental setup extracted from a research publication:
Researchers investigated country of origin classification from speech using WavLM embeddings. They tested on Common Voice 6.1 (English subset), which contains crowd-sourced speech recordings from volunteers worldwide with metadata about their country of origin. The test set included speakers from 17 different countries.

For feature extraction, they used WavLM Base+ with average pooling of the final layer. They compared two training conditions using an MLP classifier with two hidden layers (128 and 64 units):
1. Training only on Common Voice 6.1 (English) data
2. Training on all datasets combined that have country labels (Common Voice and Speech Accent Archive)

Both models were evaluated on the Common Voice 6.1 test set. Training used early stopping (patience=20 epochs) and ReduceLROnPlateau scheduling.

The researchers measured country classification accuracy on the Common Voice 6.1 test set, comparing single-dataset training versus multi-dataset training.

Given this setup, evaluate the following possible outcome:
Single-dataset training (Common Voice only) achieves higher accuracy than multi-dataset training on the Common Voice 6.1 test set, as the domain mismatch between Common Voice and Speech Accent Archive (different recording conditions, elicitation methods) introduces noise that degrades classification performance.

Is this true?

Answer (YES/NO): YES